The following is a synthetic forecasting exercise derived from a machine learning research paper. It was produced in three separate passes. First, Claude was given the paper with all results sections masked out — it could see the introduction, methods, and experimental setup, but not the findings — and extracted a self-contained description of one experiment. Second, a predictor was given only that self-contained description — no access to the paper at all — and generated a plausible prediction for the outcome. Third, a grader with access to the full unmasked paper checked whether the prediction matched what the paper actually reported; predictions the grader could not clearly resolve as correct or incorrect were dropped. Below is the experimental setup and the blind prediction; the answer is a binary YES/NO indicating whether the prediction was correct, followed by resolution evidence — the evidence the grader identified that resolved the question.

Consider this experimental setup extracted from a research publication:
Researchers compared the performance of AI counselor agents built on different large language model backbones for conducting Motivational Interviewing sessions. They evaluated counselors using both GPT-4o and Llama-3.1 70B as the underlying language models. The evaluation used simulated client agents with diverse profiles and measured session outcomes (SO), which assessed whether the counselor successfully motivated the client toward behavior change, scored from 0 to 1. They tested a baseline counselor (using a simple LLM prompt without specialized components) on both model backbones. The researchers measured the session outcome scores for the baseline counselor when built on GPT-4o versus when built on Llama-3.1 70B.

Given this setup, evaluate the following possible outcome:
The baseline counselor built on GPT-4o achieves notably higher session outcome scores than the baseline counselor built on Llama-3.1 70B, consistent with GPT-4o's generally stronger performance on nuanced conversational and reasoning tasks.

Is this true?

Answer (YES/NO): YES